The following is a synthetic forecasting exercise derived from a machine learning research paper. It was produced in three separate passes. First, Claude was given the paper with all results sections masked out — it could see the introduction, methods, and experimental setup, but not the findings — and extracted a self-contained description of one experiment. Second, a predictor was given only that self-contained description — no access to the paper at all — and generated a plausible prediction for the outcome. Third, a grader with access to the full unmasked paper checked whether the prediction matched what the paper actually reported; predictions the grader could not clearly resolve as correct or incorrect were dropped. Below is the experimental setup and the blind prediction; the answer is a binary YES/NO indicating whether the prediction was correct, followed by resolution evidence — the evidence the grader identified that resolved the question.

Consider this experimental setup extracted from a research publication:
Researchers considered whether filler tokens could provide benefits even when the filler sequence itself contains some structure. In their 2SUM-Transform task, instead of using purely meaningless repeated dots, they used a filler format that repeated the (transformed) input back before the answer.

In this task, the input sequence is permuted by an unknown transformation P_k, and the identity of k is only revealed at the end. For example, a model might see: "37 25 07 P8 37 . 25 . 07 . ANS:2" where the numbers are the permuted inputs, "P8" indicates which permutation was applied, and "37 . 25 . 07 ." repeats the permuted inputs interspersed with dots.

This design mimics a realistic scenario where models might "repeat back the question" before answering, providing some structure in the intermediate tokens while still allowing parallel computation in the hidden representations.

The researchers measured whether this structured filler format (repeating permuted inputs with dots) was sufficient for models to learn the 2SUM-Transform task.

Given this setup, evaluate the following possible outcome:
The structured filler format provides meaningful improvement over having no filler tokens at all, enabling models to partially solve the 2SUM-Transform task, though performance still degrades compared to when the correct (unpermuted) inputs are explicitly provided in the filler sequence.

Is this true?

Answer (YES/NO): NO